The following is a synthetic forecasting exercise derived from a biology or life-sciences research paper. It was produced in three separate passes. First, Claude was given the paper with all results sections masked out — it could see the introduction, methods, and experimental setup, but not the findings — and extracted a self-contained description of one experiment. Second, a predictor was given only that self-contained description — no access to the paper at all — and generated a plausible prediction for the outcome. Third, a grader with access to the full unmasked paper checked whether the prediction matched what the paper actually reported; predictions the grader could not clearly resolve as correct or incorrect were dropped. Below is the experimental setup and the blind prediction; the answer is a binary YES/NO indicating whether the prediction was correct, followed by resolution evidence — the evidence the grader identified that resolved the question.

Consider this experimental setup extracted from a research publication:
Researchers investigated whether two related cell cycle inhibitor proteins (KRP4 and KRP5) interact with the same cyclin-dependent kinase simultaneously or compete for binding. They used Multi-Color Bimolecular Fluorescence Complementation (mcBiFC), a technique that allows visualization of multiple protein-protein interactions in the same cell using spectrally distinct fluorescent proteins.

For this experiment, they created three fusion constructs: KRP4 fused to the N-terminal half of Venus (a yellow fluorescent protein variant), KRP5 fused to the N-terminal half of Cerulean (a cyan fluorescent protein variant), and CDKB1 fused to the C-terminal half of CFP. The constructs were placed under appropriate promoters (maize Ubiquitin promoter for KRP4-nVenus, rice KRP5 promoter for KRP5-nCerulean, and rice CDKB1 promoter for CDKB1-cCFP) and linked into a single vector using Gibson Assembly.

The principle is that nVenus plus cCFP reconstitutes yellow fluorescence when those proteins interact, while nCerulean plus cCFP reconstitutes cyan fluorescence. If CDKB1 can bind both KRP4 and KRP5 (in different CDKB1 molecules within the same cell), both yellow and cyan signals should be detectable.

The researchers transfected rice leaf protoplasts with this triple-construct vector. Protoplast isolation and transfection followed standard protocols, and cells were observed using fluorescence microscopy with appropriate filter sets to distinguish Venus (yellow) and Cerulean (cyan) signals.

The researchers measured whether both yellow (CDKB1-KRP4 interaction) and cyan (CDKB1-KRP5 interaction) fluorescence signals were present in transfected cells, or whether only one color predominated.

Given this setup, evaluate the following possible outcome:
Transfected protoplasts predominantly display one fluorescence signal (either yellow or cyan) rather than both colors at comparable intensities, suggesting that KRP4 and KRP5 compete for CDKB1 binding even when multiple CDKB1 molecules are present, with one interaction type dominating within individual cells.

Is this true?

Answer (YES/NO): NO